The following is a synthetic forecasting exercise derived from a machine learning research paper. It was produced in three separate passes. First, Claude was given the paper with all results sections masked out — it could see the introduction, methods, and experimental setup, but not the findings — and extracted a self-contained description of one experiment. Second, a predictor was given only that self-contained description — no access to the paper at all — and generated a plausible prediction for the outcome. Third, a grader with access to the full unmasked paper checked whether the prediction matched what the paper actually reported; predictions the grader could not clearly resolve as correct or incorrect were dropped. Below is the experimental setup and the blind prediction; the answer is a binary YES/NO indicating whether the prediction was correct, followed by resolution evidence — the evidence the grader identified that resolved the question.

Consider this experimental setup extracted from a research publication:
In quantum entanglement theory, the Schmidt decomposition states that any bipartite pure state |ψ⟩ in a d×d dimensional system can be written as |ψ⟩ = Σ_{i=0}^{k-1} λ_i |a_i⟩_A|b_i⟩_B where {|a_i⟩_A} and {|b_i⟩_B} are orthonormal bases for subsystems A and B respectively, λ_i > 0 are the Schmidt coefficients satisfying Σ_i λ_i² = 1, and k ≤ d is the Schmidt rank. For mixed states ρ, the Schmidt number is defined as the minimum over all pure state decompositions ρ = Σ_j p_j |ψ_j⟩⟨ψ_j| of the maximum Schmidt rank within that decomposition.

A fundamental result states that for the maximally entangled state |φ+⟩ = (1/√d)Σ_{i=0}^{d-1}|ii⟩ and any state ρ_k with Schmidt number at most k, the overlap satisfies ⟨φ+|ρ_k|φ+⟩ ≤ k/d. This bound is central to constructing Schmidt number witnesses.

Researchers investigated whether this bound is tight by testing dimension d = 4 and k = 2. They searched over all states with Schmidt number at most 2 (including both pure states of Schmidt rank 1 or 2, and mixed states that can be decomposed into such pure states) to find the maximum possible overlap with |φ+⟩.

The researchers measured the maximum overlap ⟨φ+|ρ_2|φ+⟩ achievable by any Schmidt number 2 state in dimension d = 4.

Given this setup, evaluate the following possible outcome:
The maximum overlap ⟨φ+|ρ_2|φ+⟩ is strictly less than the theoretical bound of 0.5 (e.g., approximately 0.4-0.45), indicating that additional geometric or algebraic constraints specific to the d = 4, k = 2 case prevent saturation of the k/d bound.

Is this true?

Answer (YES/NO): NO